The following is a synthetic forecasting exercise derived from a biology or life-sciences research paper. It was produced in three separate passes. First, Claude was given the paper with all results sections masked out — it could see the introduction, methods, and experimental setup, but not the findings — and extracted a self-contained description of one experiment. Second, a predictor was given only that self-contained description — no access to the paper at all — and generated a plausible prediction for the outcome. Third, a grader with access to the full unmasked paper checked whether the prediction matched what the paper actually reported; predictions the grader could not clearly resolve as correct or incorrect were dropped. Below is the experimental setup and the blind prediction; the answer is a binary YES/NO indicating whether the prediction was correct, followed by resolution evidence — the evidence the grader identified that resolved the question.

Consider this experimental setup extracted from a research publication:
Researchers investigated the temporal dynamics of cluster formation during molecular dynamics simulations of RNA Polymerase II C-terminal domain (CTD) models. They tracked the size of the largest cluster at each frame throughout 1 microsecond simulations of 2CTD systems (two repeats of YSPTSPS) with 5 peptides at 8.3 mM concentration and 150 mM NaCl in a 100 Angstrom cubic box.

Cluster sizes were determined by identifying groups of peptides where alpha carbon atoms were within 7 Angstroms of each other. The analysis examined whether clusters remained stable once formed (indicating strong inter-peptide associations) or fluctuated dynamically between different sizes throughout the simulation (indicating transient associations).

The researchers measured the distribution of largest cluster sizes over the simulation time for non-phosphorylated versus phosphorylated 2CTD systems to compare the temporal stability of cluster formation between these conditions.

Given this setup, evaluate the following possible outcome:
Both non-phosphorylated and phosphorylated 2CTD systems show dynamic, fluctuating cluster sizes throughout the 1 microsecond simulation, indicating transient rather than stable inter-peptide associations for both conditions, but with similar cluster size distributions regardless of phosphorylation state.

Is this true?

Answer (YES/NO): NO